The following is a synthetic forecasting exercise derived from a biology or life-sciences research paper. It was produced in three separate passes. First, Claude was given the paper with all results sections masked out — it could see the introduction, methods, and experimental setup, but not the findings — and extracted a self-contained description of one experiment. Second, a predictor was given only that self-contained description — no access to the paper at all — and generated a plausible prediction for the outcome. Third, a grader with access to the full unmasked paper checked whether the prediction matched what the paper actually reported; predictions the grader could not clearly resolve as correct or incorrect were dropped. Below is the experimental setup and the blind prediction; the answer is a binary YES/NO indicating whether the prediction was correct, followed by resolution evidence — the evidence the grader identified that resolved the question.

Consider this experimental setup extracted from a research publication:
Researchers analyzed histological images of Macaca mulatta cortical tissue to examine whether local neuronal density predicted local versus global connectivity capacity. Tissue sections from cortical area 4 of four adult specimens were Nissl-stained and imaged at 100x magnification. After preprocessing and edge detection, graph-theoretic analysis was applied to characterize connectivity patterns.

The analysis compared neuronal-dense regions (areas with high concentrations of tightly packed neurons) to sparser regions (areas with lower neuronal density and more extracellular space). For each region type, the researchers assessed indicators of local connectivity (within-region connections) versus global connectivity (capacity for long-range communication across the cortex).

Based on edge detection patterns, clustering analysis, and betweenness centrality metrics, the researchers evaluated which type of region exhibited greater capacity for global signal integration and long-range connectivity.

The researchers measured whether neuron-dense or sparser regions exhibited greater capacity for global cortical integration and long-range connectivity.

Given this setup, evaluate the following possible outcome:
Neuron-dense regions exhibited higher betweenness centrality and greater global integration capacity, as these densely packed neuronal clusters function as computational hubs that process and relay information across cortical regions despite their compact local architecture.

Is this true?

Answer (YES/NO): NO